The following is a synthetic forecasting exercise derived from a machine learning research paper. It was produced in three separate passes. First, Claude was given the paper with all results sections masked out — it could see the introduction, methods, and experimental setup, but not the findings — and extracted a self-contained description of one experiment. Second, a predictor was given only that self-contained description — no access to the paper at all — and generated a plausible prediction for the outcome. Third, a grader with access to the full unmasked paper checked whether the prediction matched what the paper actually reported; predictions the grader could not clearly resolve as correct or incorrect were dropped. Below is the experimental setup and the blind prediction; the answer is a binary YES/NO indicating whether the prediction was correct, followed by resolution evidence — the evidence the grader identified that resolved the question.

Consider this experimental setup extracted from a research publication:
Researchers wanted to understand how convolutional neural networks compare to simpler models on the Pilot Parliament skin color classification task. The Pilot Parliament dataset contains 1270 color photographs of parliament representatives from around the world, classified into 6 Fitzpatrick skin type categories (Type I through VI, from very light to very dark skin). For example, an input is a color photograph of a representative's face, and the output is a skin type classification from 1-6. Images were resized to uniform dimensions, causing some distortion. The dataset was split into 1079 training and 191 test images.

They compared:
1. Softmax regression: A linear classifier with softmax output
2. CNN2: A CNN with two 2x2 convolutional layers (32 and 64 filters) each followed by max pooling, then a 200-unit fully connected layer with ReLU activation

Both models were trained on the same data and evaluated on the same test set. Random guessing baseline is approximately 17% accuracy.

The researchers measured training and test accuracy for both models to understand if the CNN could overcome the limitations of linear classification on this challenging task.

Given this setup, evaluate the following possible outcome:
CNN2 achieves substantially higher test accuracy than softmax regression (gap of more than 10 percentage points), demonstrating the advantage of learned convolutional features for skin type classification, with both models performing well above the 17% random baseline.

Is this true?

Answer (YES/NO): YES